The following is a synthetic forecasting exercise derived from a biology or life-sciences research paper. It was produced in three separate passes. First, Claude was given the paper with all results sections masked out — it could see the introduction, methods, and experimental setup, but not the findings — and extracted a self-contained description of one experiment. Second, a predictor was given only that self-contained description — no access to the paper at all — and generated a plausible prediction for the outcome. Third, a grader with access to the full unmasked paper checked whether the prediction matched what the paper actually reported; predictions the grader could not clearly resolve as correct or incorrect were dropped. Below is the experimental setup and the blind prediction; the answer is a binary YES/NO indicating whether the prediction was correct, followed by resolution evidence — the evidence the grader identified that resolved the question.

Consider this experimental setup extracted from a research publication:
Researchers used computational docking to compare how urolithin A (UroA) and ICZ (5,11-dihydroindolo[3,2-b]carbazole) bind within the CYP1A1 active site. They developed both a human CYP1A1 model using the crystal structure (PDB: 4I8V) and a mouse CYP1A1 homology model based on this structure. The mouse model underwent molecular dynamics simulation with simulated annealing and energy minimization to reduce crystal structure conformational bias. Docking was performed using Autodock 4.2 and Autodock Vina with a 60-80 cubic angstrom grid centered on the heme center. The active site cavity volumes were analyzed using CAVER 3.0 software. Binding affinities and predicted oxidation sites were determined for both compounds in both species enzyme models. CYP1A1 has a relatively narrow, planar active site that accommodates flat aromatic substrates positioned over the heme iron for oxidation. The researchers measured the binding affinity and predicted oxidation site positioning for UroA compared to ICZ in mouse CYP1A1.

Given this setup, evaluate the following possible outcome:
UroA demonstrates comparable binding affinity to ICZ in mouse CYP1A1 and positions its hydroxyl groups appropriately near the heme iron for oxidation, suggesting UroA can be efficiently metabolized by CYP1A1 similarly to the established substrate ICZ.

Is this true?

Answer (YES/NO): NO